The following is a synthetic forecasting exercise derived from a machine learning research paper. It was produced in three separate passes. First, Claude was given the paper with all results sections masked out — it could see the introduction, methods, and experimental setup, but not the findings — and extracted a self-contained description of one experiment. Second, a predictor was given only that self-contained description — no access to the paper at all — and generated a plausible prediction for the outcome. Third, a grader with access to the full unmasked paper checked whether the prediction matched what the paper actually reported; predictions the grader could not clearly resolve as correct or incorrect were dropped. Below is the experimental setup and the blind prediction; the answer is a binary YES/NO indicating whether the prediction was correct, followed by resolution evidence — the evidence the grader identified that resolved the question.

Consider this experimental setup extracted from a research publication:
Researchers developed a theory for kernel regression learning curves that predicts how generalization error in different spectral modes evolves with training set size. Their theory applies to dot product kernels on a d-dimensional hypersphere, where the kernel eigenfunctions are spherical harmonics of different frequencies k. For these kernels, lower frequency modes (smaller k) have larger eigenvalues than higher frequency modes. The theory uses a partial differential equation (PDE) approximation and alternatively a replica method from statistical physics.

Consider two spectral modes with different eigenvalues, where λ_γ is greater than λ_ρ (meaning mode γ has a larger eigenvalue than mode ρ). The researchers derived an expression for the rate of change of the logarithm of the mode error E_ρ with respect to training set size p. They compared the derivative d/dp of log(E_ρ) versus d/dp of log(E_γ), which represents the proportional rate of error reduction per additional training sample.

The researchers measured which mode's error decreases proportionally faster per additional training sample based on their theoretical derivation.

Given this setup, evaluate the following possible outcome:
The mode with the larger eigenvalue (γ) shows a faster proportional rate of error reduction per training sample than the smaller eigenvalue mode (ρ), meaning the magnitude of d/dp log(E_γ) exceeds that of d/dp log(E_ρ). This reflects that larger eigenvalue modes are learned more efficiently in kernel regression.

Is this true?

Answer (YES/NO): YES